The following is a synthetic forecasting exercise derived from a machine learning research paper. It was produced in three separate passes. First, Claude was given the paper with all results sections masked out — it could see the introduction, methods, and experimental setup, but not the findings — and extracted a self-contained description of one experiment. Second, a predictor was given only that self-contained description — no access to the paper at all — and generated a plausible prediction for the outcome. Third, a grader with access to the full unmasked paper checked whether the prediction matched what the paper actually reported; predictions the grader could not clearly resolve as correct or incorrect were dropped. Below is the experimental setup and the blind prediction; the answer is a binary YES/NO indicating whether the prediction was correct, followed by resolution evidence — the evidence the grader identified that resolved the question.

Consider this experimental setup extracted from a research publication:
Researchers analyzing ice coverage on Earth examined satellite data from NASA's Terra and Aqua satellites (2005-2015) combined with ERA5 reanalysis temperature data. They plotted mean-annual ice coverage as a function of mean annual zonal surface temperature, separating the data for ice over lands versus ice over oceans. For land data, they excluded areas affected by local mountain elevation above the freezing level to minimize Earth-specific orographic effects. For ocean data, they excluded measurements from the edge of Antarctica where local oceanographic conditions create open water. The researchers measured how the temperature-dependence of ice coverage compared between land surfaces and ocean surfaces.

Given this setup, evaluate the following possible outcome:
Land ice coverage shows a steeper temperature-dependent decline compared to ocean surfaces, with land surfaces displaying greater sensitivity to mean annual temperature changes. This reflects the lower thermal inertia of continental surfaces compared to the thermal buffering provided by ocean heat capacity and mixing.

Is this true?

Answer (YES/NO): NO